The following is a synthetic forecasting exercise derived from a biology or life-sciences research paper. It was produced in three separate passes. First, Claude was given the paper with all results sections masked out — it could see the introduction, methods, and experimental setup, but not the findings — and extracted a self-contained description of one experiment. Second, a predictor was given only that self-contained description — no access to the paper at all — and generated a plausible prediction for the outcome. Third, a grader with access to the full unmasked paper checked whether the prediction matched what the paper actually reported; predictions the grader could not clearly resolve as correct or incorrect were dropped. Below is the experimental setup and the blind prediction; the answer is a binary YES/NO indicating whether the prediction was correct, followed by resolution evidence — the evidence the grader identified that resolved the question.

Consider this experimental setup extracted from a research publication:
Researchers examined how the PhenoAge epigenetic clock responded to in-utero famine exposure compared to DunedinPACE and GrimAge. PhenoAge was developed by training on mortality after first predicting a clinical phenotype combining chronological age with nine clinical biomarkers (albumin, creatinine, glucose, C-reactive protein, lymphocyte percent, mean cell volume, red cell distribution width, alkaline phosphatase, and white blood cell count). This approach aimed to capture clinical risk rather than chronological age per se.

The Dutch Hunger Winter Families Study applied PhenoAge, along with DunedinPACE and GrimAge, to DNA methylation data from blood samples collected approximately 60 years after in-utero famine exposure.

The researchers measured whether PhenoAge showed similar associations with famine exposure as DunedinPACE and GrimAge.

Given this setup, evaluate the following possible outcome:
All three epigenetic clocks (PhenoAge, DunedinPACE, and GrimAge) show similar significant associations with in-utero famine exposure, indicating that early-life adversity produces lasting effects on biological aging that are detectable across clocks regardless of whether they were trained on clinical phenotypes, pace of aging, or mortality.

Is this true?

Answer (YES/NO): NO